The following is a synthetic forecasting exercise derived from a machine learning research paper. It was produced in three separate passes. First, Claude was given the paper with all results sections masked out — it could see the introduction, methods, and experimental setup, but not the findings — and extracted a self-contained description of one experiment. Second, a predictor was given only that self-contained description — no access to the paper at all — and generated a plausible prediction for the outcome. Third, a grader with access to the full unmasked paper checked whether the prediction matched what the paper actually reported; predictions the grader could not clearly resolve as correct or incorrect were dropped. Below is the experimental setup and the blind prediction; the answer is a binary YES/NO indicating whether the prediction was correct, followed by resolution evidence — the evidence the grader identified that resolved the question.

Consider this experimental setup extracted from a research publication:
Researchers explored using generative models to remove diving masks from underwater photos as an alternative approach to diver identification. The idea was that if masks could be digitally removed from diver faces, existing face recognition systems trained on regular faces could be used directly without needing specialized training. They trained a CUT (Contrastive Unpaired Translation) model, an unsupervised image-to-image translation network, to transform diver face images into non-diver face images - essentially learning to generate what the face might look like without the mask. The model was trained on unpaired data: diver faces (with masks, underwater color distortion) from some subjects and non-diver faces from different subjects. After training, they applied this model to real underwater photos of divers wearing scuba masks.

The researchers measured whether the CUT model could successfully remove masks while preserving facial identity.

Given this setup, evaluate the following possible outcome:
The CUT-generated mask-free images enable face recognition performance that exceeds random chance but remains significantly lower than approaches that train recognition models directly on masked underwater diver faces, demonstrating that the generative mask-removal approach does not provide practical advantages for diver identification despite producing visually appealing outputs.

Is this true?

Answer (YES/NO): NO